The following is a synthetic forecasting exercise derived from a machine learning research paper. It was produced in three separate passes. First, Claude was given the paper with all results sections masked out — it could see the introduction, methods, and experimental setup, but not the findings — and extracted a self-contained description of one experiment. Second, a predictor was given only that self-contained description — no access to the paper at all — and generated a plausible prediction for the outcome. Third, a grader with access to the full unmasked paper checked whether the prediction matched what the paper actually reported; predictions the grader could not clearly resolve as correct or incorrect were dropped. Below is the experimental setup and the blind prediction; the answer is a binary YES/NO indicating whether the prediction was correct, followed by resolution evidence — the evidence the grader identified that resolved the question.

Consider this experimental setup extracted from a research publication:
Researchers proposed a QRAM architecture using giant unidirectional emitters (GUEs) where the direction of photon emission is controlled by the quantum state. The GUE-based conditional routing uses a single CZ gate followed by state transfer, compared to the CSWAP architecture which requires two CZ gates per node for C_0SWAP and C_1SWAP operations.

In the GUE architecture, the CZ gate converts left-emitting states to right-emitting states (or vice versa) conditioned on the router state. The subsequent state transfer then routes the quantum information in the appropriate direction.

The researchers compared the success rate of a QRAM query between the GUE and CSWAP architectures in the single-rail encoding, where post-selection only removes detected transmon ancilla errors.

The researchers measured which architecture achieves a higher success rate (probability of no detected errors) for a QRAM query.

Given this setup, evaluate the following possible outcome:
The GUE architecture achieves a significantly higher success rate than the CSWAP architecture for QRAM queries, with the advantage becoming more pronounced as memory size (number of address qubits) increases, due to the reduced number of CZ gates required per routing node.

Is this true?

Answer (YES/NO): NO